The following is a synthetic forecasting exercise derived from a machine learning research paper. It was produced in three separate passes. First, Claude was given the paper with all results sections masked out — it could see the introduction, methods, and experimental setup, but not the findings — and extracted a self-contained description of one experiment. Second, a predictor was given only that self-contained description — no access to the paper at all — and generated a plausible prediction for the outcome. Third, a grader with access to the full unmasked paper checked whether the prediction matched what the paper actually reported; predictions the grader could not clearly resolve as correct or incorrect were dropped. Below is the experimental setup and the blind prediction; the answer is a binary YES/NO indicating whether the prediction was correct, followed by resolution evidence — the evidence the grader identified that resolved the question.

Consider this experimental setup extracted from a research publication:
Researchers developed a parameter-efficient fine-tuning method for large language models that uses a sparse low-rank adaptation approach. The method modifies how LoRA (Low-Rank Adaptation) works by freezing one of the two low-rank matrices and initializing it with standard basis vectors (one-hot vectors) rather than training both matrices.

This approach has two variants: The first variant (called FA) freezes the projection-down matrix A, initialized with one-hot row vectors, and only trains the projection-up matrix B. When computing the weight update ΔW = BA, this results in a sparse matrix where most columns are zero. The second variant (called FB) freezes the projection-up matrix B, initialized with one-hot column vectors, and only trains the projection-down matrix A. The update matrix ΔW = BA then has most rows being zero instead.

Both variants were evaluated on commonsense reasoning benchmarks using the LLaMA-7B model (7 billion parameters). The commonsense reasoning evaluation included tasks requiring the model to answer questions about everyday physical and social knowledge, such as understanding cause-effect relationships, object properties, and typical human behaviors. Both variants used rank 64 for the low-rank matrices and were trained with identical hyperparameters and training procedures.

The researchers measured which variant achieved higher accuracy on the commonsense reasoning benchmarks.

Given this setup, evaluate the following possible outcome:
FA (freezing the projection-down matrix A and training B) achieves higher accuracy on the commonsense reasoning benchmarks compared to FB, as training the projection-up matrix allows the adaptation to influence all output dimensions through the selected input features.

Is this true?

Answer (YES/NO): YES